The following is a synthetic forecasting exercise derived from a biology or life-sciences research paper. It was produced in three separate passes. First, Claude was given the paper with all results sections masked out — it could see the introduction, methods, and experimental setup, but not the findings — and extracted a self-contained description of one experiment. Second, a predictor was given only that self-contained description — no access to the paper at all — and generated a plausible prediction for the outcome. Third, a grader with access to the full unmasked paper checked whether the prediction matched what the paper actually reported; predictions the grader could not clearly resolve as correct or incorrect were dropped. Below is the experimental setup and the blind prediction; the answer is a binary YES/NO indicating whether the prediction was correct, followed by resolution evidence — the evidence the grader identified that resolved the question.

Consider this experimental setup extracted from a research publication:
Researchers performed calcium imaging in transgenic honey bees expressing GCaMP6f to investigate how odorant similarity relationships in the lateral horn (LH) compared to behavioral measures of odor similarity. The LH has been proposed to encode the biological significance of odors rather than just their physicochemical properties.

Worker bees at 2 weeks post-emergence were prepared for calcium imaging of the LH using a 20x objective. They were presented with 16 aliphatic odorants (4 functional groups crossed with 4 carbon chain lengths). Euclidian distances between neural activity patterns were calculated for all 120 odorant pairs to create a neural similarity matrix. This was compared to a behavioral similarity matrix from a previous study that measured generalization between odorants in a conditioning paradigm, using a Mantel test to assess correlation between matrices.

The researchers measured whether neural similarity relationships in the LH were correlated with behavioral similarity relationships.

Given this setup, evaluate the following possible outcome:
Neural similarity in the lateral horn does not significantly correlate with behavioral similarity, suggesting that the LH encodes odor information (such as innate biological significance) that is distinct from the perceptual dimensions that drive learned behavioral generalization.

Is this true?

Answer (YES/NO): NO